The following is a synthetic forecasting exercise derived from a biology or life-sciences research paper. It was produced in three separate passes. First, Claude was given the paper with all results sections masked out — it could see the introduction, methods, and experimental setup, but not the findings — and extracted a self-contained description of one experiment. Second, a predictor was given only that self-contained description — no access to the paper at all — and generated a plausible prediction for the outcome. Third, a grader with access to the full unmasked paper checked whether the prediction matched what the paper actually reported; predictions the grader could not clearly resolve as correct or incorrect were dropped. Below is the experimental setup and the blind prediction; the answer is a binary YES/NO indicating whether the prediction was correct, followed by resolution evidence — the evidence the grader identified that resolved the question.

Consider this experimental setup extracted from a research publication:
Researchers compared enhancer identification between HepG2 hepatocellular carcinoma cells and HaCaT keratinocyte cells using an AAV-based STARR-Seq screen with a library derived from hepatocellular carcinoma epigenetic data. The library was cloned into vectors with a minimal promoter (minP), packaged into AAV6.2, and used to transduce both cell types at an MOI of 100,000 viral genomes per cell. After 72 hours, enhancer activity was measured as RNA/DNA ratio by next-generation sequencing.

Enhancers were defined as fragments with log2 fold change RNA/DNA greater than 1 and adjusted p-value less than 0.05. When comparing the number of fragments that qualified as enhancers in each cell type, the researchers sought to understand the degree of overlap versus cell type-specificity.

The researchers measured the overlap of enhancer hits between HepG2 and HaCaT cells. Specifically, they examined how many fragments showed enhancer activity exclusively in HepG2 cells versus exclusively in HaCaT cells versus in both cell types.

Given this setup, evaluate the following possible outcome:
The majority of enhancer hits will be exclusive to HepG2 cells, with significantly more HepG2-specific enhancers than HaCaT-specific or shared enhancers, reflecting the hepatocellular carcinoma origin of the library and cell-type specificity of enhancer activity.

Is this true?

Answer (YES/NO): YES